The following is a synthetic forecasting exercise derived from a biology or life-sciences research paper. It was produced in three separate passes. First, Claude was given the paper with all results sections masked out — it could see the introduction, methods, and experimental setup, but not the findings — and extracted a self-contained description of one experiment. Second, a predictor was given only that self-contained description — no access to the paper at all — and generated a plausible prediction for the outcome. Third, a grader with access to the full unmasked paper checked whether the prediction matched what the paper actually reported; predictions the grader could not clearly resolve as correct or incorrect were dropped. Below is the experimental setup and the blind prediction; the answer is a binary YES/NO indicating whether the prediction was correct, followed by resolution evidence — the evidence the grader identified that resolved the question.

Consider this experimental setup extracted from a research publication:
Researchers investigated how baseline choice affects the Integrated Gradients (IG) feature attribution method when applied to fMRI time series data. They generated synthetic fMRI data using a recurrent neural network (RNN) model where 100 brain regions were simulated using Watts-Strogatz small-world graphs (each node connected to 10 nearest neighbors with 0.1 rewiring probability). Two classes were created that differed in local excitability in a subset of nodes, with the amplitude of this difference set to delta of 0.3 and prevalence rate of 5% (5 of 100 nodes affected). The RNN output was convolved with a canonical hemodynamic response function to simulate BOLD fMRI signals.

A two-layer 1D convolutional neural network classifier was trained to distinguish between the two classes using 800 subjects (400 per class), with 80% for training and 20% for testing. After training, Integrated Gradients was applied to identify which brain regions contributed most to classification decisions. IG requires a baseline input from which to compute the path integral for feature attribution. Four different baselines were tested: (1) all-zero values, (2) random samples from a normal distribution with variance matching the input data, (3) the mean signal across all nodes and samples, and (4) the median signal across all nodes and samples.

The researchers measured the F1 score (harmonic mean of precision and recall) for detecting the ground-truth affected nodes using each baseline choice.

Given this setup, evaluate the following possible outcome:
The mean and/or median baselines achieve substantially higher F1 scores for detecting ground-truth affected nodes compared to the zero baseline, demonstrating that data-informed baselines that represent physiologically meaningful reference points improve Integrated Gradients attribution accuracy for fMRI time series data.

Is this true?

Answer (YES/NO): NO